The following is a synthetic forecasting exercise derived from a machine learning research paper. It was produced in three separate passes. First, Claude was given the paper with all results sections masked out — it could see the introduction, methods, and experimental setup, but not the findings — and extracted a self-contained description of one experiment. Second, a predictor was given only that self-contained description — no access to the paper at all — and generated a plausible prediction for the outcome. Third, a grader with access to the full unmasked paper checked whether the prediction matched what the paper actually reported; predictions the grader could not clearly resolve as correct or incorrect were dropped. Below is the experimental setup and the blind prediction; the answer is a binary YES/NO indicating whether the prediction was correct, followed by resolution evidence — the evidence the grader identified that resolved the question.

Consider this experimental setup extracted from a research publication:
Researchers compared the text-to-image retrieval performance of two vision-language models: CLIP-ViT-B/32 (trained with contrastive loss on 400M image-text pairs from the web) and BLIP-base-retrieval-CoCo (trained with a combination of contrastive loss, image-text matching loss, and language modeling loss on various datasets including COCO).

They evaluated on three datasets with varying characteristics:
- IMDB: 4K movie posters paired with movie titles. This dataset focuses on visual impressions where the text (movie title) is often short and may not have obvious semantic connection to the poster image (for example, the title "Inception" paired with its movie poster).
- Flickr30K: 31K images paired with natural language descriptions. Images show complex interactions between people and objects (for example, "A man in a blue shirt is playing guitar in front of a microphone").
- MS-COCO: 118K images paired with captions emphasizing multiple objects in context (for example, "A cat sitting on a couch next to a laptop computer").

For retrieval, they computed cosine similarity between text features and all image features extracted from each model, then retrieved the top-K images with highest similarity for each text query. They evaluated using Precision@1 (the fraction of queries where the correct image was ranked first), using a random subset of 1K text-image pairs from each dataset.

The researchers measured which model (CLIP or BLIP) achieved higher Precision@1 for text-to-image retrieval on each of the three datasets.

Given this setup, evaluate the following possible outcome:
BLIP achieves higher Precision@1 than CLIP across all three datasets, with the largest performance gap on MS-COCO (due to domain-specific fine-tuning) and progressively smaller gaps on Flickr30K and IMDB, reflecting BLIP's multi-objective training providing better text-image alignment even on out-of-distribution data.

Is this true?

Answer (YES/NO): NO